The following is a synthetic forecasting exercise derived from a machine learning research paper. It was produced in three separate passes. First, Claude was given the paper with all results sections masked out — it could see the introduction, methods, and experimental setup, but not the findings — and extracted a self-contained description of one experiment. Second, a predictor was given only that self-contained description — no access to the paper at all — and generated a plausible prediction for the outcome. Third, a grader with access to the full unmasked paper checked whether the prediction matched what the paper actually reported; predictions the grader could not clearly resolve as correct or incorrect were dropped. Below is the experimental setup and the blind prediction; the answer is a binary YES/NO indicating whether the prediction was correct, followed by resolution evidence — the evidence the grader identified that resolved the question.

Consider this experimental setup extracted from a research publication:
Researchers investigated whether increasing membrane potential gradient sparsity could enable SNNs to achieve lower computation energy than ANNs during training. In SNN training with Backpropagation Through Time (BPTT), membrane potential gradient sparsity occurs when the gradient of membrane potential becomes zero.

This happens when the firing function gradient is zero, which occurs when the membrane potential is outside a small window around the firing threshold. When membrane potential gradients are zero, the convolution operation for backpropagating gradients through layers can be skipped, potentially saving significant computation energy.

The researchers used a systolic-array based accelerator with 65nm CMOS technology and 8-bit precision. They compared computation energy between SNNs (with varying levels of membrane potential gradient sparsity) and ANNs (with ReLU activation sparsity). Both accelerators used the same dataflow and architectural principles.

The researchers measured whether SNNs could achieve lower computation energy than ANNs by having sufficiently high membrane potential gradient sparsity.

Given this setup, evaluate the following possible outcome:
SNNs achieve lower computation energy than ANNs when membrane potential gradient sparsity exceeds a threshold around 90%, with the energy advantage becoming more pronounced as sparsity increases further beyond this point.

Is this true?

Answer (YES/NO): NO